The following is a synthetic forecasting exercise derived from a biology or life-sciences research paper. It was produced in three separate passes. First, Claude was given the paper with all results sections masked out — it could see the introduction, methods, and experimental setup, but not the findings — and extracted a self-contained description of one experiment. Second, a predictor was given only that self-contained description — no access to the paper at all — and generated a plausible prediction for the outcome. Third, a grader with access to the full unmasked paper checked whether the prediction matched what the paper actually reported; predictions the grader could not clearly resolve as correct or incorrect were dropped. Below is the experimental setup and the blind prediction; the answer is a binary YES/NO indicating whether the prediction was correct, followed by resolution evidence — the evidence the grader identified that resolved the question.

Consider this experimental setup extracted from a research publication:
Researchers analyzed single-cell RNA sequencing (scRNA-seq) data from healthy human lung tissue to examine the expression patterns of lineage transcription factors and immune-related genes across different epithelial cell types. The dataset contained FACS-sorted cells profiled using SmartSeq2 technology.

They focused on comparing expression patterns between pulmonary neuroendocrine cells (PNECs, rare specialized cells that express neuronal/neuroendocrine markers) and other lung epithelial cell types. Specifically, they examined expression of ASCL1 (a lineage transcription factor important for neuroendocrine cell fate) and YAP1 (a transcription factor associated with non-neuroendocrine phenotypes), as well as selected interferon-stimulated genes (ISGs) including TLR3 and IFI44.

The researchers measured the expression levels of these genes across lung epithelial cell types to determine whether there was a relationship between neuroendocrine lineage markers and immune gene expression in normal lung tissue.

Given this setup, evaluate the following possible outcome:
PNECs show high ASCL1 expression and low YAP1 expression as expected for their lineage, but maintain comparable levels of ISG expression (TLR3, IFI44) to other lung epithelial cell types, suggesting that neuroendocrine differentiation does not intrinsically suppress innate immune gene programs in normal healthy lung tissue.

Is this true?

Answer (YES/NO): NO